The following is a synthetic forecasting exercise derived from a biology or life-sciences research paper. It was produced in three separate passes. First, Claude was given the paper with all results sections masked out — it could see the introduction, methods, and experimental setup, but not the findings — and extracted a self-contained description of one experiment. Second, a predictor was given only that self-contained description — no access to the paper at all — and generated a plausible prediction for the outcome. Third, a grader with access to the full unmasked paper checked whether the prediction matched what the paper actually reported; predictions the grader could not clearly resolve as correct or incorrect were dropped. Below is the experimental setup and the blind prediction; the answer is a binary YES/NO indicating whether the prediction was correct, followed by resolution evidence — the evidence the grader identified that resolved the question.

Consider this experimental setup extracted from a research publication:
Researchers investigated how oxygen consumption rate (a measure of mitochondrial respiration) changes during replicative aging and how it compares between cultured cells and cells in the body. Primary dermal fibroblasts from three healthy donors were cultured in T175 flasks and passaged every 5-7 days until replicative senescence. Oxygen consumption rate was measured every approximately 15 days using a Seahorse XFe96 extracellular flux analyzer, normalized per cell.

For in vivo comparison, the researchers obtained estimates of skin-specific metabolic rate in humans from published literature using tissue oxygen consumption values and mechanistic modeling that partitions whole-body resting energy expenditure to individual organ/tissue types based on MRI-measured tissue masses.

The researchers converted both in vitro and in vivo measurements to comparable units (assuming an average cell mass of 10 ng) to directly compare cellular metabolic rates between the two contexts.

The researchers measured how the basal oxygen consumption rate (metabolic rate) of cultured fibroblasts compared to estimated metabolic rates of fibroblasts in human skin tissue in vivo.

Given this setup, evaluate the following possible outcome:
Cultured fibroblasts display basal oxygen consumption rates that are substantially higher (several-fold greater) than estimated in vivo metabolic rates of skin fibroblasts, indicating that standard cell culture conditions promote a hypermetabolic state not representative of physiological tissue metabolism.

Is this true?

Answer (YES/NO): NO